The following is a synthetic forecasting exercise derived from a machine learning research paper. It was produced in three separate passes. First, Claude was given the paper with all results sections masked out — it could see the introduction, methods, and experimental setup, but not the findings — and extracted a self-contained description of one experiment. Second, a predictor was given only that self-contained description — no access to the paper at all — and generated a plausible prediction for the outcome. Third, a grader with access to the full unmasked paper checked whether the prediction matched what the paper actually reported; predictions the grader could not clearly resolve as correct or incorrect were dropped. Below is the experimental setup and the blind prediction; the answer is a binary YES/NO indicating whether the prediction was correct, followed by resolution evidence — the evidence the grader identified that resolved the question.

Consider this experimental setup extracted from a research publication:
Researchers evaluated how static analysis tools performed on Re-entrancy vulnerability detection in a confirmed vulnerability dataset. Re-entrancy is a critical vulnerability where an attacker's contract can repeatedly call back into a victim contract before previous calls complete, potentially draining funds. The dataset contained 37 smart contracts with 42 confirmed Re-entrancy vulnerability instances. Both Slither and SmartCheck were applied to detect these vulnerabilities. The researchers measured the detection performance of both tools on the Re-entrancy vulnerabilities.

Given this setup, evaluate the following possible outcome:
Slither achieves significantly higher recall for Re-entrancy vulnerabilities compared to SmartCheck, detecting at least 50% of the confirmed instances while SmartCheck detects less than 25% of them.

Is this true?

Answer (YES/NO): NO